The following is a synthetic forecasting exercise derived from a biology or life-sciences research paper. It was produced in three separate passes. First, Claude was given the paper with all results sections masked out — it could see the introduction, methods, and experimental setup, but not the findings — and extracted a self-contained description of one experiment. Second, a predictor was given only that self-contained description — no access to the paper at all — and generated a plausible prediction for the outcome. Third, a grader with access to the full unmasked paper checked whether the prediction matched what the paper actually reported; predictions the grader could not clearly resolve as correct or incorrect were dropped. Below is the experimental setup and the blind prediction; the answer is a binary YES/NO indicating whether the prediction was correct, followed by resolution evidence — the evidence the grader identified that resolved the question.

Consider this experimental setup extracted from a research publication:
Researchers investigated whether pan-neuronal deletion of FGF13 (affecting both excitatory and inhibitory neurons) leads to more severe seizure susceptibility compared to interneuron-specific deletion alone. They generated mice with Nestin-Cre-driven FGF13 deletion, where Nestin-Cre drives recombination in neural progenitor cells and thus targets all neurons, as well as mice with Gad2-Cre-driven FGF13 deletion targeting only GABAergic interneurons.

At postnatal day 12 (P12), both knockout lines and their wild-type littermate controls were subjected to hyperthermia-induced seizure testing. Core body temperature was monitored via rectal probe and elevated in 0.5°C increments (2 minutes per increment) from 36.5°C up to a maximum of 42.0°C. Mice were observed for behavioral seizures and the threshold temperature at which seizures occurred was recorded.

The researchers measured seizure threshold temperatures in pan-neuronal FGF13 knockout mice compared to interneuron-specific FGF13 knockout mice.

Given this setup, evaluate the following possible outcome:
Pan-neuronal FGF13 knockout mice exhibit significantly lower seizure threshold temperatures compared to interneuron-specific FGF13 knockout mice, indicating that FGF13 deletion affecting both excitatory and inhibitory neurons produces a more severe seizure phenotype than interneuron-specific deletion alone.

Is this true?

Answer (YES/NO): NO